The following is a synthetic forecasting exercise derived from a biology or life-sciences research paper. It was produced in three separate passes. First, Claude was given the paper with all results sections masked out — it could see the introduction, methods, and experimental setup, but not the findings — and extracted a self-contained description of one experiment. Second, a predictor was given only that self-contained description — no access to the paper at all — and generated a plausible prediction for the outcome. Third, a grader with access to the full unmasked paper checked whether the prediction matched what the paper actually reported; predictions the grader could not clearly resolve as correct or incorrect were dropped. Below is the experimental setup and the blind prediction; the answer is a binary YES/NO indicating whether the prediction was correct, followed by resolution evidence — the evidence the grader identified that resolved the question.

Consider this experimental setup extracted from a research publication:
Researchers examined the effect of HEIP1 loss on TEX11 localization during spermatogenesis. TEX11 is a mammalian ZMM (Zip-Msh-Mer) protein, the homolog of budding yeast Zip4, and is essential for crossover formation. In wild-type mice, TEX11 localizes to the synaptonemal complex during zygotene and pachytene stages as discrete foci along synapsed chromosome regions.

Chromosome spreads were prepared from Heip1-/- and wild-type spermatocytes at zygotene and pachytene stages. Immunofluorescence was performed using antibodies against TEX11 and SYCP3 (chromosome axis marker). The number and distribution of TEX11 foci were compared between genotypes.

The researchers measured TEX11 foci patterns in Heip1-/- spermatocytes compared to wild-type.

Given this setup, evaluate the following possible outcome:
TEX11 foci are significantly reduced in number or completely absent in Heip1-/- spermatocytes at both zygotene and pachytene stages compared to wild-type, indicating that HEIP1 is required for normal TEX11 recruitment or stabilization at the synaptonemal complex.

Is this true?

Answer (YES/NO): YES